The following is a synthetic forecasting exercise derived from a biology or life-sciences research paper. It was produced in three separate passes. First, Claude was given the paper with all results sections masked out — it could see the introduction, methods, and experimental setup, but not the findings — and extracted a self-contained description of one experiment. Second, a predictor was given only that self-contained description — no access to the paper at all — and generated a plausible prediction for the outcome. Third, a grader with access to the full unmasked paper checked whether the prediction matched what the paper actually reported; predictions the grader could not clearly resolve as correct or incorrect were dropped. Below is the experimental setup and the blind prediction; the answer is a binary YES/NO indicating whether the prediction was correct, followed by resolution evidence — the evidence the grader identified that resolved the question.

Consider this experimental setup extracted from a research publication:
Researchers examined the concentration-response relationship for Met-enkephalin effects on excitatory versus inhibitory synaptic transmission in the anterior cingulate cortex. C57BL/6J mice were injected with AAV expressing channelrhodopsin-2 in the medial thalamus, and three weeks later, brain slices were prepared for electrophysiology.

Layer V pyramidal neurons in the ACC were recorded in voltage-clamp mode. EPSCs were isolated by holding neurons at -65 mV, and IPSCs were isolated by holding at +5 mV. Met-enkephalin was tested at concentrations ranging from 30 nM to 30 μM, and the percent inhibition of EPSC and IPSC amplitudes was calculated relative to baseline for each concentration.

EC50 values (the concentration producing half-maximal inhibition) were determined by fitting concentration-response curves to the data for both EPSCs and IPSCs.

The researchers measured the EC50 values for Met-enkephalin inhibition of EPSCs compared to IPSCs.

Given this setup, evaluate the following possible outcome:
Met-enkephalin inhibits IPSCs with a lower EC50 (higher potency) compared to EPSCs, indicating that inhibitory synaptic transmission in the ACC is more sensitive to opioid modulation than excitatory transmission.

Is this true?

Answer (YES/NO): YES